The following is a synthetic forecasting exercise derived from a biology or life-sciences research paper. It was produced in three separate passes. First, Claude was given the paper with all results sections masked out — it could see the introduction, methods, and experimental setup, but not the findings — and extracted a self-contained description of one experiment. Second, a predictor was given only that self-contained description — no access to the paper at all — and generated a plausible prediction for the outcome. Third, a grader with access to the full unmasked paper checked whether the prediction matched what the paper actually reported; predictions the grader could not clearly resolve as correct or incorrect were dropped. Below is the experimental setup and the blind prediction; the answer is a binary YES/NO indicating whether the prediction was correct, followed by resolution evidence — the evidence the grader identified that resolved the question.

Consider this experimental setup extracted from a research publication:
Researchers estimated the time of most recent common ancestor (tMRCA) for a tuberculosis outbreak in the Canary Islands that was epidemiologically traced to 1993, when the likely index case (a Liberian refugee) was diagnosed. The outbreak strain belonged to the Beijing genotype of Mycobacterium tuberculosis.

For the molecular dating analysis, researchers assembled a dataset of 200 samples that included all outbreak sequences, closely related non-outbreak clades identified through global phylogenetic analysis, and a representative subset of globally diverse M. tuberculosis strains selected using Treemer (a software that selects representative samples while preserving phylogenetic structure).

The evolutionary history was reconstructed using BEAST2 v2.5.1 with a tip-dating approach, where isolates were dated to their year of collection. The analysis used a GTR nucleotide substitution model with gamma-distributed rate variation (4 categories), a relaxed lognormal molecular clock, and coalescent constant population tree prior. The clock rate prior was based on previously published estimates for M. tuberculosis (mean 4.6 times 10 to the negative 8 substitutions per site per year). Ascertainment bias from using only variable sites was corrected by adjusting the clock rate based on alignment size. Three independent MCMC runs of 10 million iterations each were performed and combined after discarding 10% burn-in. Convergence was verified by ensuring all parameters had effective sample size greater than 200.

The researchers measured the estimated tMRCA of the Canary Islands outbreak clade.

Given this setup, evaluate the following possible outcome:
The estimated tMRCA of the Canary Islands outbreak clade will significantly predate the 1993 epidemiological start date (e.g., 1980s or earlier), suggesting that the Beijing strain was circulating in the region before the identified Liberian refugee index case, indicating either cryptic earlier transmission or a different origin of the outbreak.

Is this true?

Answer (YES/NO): NO